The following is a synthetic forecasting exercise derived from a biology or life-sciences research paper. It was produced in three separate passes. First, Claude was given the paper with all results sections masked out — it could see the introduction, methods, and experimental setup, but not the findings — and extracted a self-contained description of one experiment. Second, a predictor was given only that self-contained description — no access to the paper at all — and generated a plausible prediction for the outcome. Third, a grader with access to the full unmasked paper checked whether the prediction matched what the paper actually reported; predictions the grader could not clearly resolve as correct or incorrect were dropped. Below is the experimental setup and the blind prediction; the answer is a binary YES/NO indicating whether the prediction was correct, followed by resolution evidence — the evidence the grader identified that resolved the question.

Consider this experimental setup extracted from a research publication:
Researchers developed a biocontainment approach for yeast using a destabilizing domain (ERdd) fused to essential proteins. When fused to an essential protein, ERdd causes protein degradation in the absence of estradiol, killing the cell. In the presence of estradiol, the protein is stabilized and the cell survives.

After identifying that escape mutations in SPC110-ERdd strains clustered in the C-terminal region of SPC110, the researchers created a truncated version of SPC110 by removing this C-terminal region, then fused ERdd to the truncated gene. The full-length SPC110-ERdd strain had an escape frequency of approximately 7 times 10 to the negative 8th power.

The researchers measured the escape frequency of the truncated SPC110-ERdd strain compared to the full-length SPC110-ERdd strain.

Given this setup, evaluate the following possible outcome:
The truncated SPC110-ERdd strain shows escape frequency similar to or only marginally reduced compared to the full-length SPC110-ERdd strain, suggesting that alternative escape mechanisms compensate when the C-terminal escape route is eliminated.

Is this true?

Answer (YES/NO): NO